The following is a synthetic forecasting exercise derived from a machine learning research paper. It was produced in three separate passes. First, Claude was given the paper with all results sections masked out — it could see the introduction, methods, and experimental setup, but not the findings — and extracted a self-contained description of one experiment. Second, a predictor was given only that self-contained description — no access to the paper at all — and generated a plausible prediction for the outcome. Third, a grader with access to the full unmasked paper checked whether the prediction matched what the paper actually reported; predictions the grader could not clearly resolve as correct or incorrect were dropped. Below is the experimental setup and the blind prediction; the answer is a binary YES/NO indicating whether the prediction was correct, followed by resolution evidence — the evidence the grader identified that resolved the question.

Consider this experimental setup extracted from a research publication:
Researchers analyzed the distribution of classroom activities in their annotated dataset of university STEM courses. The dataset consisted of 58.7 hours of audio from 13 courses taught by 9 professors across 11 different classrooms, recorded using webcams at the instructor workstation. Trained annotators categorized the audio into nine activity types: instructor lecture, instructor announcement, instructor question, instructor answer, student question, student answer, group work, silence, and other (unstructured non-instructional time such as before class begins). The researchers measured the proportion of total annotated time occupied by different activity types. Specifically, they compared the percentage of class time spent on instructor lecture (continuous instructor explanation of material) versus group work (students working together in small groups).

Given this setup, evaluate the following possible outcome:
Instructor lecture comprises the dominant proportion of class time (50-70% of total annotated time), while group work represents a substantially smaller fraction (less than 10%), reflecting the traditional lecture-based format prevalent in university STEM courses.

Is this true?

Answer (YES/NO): NO